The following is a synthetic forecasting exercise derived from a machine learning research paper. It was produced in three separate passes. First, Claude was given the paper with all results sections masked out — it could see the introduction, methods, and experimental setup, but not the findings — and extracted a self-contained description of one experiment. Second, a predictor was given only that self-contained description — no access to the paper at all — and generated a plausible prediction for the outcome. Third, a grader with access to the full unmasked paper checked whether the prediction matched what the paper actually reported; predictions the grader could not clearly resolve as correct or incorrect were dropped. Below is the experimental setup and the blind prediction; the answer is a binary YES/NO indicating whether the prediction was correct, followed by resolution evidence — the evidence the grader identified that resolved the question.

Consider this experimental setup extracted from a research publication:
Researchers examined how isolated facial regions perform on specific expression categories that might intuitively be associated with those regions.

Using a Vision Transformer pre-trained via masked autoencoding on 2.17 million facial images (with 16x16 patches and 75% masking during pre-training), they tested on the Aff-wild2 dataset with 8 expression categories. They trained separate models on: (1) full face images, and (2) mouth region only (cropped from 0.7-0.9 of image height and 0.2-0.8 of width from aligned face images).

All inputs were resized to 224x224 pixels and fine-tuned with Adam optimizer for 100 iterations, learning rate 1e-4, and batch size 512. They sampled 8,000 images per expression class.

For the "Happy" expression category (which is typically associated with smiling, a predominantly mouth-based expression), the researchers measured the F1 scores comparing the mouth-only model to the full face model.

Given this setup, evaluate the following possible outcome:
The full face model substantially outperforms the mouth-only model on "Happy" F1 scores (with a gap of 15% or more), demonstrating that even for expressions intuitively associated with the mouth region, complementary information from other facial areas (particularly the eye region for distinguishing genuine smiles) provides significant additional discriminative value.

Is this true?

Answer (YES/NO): YES